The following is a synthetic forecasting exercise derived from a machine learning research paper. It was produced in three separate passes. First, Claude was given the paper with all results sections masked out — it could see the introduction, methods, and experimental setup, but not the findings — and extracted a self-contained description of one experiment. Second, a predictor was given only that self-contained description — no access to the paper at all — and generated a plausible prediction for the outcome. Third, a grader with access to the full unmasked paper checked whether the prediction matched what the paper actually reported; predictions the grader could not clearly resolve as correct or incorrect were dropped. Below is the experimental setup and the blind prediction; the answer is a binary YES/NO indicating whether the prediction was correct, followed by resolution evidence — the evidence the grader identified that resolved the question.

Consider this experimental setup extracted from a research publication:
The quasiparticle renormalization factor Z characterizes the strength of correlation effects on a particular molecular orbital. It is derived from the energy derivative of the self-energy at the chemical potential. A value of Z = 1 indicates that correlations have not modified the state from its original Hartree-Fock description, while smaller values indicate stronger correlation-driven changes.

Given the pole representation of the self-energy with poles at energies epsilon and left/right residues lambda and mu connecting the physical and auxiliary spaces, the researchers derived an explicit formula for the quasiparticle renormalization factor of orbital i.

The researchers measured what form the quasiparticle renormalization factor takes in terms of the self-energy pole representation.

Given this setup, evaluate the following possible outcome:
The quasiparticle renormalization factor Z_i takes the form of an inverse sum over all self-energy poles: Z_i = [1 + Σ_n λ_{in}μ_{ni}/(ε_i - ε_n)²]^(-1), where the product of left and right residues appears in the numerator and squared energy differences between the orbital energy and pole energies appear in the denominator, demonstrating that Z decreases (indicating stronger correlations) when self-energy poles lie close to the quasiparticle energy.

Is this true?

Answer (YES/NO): NO